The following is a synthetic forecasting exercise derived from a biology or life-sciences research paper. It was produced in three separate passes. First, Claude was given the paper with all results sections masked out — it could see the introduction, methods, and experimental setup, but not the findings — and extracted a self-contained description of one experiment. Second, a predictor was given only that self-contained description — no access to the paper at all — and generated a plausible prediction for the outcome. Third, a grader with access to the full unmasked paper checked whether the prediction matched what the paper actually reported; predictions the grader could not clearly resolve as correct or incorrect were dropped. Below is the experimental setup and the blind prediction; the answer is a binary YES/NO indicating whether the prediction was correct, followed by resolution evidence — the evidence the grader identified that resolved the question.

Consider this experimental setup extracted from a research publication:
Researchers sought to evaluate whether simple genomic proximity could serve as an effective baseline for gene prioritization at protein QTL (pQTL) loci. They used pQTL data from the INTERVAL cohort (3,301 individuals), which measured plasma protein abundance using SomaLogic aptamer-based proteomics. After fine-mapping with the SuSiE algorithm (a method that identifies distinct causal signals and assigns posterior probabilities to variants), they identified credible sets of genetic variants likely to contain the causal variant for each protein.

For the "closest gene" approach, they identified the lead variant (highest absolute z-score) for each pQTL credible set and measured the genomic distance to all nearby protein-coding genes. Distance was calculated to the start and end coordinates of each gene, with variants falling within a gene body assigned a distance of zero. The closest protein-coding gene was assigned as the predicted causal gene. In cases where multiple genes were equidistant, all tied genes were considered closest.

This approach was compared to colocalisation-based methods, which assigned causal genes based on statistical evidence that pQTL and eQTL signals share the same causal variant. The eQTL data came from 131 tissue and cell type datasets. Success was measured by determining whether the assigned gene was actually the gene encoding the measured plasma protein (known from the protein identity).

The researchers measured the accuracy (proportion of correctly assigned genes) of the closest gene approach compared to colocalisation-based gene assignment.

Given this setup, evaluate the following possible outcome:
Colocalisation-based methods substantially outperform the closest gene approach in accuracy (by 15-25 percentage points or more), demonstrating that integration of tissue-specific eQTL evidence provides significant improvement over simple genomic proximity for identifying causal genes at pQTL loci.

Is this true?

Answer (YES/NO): NO